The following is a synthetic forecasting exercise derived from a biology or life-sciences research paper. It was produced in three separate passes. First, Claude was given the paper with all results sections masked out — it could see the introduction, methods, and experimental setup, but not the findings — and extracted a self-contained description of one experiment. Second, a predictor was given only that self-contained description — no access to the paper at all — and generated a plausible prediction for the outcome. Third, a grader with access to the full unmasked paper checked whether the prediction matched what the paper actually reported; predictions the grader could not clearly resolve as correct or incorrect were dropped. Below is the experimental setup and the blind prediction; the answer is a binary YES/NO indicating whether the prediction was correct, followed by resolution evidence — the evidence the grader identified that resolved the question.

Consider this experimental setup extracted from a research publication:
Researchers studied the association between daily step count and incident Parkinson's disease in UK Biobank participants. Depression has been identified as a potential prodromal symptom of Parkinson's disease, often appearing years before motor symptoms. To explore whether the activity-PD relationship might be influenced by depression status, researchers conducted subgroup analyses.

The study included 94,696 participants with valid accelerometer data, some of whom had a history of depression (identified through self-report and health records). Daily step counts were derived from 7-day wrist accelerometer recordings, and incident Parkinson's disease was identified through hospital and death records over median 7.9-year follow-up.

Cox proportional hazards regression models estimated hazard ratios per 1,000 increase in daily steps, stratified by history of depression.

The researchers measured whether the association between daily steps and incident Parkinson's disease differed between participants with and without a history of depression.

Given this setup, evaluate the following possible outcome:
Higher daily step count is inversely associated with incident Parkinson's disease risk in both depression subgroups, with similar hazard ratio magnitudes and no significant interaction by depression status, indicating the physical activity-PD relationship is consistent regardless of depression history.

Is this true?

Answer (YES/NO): YES